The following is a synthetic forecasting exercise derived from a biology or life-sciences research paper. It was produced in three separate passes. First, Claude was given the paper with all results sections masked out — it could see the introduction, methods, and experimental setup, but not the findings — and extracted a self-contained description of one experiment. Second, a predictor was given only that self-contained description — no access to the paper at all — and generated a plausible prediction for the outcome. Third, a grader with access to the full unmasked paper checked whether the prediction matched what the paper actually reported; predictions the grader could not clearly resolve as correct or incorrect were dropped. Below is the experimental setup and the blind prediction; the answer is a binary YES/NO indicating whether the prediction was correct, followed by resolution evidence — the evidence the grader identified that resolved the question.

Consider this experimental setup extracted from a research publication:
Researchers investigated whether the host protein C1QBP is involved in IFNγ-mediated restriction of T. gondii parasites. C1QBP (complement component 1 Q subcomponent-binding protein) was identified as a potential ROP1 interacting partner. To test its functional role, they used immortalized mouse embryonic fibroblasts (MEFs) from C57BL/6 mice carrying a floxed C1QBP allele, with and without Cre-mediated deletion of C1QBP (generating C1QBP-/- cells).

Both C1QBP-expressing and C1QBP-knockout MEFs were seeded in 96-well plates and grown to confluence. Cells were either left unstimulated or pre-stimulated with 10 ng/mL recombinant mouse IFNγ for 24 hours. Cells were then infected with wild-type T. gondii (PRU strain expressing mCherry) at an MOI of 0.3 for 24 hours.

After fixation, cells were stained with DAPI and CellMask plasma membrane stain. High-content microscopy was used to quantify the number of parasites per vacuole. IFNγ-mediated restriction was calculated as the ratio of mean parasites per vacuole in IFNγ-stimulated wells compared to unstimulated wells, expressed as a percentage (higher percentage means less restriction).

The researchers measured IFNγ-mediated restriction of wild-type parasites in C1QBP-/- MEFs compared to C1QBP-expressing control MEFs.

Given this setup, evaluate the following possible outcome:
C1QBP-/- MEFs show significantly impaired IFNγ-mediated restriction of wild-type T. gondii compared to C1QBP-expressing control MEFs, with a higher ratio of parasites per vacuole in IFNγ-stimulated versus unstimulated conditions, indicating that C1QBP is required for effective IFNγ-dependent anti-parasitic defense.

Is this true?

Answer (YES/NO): NO